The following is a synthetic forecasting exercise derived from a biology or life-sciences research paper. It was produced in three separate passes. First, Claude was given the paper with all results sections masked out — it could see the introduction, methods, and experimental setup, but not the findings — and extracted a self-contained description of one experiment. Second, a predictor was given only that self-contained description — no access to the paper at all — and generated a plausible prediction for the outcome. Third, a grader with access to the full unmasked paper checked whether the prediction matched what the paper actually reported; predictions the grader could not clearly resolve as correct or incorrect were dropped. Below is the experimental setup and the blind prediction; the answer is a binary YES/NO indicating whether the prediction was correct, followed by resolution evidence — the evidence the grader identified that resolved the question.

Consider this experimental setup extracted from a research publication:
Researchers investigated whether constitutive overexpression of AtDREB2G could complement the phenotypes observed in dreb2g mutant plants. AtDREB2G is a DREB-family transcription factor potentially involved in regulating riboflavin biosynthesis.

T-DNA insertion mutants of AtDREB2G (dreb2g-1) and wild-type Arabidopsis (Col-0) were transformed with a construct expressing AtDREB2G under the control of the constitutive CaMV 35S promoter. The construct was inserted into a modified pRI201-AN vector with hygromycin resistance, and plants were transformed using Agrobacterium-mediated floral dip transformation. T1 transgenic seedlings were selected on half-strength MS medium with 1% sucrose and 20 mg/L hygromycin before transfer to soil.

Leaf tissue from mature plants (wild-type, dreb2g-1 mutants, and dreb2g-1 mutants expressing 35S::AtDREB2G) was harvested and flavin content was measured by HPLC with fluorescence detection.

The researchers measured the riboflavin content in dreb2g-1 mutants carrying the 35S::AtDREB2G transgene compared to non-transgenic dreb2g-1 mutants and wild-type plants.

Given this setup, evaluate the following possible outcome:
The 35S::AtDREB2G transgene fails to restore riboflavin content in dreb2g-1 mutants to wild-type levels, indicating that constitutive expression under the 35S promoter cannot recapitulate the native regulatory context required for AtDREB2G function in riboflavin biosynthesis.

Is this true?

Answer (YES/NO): NO